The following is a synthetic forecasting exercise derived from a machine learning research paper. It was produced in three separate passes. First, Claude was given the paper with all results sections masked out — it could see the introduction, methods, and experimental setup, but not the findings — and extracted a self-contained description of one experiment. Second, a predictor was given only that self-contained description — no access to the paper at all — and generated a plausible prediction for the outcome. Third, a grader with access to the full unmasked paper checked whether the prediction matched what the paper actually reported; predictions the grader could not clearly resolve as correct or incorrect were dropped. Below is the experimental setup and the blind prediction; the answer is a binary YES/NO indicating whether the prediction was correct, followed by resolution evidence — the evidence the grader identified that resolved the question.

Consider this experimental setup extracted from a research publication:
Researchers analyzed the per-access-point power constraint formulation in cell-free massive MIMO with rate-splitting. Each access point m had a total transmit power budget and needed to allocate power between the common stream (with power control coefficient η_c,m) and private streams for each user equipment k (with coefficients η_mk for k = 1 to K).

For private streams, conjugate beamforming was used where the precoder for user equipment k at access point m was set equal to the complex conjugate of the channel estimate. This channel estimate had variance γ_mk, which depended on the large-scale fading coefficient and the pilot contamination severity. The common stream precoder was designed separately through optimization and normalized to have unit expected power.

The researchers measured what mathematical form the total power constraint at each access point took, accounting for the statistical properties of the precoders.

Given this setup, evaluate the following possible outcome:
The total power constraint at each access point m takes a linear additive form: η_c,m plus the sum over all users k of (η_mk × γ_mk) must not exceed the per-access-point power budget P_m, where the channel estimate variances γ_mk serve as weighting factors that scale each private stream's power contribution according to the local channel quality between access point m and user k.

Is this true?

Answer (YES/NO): YES